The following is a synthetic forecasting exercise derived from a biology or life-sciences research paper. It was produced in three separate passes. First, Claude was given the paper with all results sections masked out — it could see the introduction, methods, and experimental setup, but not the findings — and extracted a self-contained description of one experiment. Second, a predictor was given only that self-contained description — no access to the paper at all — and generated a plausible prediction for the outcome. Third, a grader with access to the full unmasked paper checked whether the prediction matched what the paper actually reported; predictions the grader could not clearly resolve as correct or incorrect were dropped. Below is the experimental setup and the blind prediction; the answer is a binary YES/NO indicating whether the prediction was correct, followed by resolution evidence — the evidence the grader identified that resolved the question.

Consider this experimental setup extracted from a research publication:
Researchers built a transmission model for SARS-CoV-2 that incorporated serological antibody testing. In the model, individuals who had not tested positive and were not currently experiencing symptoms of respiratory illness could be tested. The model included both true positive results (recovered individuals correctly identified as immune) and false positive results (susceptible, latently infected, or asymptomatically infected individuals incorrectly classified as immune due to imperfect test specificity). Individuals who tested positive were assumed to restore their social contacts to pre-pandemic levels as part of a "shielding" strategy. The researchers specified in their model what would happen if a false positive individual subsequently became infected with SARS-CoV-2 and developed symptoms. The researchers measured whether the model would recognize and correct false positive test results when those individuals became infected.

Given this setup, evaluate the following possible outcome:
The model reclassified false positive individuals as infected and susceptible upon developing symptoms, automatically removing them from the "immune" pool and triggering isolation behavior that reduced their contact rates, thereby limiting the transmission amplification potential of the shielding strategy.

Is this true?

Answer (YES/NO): NO